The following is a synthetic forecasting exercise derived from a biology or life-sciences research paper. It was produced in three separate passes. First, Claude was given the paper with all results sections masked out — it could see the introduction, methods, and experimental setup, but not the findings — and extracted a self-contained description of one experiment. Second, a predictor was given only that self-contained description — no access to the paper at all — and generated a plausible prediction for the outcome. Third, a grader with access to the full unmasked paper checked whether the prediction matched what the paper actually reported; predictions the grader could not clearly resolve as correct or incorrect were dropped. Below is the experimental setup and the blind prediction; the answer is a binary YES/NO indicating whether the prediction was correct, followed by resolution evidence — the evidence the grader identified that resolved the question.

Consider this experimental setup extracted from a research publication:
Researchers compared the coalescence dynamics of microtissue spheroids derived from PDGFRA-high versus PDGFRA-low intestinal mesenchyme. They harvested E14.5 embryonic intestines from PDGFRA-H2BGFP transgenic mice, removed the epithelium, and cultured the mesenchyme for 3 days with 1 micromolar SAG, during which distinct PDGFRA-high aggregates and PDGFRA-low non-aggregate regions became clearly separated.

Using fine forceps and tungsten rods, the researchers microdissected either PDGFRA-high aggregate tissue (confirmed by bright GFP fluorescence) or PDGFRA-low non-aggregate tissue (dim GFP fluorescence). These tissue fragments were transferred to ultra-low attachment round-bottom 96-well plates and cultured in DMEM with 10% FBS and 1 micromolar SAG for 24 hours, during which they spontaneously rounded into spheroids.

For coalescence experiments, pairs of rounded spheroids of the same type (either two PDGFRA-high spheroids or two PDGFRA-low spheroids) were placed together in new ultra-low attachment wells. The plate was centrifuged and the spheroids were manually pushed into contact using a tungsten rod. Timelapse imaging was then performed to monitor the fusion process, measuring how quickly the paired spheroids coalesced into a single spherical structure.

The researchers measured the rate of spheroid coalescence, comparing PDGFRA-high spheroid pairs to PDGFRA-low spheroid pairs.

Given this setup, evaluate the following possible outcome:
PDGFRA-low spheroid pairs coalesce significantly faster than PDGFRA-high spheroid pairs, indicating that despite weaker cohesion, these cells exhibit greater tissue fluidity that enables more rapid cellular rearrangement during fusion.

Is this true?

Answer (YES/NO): NO